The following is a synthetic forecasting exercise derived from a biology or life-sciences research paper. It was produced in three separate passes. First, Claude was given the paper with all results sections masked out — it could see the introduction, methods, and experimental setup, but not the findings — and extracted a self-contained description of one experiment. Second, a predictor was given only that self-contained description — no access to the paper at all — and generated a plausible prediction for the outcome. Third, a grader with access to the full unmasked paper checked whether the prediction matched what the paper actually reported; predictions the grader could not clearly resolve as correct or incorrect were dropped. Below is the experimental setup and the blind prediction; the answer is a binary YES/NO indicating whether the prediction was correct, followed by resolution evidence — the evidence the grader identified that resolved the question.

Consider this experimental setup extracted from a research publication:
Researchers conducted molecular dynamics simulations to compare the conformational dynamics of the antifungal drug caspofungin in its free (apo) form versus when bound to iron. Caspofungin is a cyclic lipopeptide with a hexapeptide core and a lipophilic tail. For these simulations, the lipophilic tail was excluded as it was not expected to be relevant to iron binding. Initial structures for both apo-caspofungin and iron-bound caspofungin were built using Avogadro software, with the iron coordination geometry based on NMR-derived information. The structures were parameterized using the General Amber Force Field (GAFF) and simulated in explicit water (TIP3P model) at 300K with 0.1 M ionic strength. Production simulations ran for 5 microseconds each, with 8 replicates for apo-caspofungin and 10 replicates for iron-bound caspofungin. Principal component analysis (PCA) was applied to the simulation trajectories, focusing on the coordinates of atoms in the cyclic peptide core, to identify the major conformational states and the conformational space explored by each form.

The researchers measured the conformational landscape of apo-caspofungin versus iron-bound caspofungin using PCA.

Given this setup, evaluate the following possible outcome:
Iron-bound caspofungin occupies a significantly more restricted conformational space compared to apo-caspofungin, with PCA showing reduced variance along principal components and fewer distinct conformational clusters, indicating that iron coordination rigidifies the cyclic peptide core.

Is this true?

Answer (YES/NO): NO